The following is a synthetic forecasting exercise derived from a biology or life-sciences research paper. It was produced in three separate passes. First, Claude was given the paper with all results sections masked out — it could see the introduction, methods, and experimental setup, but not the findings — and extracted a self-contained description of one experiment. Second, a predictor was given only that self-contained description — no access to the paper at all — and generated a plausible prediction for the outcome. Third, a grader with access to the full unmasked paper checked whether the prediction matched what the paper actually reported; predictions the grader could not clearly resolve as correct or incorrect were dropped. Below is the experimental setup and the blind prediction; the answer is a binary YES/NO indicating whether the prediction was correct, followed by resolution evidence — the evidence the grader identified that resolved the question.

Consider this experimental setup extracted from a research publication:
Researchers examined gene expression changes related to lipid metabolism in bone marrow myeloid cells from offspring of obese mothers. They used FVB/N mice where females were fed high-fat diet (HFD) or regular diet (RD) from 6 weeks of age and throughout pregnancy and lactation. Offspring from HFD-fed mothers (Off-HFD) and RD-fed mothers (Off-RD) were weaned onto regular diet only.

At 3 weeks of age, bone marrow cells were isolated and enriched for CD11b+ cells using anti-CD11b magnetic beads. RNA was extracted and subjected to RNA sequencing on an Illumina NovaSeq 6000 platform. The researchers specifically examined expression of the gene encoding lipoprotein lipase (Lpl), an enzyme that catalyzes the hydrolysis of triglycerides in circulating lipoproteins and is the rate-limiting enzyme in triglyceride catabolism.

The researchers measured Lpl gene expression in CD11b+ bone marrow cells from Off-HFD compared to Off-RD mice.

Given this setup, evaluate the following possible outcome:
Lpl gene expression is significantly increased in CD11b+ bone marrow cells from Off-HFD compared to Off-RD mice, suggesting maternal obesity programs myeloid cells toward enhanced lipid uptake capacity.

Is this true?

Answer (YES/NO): YES